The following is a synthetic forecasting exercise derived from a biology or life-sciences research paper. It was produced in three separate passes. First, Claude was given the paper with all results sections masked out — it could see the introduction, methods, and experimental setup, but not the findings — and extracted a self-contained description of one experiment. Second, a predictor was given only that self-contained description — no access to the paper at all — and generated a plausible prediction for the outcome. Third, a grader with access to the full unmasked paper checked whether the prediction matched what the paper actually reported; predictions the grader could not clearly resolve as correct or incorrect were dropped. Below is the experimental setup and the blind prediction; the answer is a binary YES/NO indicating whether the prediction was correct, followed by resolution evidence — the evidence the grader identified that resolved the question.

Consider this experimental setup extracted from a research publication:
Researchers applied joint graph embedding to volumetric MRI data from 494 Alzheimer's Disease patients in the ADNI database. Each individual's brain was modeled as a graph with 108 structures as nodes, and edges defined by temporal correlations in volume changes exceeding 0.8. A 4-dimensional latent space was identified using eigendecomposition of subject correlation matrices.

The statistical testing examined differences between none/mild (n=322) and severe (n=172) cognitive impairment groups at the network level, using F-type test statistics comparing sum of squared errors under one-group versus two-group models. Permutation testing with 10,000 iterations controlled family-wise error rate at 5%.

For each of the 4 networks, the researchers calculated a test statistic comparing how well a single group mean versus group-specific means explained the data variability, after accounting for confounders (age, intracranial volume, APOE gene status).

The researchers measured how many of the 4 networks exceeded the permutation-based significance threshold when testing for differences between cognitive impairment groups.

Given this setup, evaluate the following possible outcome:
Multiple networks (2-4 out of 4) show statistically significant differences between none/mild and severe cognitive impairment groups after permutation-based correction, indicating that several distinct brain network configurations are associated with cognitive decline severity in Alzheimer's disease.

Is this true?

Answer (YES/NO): YES